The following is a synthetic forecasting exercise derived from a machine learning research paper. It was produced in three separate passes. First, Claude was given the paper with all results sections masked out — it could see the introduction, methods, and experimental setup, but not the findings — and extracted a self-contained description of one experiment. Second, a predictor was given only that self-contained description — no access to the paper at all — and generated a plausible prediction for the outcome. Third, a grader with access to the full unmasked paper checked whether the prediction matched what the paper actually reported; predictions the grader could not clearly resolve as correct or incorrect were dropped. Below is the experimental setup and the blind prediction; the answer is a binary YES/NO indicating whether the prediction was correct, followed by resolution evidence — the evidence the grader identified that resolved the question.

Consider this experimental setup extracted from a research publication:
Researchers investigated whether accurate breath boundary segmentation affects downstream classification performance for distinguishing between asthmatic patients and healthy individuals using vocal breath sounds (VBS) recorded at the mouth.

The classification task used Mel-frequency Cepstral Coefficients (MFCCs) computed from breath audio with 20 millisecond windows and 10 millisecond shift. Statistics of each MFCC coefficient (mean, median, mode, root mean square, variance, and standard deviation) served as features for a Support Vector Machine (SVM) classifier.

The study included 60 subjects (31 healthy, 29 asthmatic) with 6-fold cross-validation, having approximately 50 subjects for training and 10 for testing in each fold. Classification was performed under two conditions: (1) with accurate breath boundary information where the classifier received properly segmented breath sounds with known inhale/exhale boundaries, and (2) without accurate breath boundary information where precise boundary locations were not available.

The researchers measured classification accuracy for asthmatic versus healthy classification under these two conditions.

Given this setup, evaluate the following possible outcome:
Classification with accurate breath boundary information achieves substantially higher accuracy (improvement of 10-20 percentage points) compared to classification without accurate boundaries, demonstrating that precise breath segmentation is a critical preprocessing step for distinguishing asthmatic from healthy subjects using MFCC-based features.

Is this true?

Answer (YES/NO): NO